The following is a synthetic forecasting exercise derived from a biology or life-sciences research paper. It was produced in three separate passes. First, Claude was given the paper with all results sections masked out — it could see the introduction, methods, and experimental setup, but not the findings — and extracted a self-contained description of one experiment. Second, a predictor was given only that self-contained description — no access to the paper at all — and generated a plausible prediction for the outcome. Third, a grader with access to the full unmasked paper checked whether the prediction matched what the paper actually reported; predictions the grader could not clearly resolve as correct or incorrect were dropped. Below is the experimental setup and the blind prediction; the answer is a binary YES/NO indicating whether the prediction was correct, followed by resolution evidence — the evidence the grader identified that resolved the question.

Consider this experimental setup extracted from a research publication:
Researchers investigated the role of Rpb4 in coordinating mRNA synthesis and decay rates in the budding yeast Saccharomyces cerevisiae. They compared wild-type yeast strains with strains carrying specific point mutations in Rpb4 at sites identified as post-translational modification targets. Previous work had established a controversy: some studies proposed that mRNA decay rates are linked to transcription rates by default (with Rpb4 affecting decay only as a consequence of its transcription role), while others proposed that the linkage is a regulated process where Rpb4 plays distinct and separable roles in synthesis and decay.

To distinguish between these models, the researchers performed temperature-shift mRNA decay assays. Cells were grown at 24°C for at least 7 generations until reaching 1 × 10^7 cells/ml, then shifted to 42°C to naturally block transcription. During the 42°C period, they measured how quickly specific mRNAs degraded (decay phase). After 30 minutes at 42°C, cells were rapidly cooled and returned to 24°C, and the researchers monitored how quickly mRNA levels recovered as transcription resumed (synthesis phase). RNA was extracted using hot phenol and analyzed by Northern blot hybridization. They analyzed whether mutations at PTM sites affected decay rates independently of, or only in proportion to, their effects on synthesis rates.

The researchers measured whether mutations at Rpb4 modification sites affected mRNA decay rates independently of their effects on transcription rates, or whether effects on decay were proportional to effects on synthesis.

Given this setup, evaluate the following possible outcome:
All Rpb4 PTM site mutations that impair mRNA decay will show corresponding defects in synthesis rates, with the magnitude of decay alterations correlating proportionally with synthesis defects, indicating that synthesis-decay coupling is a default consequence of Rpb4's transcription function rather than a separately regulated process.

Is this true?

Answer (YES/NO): NO